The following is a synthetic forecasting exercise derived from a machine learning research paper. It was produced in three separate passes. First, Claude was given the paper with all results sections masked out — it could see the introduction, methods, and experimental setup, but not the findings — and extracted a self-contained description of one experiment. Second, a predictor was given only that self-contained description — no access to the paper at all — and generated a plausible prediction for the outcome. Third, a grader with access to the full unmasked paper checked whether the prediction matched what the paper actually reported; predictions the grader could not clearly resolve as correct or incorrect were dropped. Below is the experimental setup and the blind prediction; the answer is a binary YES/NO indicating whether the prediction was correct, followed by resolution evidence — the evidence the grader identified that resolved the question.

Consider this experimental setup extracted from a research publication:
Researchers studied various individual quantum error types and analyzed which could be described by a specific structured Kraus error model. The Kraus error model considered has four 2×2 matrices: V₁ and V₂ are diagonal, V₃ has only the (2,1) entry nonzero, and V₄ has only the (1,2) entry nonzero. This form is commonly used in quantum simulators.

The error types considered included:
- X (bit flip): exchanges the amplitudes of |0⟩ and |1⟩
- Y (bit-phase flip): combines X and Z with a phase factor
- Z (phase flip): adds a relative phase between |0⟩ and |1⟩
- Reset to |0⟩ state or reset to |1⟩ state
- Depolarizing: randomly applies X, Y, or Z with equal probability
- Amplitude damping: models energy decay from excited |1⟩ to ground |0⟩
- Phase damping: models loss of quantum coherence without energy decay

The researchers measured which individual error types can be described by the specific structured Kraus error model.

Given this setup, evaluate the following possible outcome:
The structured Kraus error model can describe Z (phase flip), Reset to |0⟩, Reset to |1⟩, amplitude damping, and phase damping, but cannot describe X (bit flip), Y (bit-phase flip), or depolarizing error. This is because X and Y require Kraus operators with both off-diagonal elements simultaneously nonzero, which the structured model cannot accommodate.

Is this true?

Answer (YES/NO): NO